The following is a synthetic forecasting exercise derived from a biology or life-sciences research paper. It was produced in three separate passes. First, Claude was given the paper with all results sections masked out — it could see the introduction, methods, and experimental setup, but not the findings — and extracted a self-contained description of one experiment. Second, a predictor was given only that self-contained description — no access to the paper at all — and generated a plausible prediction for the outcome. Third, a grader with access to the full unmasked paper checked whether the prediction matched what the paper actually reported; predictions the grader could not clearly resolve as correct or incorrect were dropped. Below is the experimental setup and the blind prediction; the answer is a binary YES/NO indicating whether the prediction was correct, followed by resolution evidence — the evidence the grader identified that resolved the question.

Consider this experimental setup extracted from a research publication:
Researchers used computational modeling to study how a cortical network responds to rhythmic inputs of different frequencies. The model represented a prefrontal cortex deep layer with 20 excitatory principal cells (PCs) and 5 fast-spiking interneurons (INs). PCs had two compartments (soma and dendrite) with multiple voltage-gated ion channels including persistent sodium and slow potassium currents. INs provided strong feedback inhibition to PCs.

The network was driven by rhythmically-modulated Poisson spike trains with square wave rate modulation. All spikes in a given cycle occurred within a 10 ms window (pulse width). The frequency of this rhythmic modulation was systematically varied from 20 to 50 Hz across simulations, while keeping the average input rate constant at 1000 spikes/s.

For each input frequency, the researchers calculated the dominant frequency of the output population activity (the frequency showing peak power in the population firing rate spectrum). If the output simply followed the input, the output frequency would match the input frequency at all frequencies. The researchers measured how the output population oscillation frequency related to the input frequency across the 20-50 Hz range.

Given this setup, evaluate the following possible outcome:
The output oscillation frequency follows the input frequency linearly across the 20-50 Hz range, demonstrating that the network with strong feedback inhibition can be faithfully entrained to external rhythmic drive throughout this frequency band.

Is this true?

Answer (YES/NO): NO